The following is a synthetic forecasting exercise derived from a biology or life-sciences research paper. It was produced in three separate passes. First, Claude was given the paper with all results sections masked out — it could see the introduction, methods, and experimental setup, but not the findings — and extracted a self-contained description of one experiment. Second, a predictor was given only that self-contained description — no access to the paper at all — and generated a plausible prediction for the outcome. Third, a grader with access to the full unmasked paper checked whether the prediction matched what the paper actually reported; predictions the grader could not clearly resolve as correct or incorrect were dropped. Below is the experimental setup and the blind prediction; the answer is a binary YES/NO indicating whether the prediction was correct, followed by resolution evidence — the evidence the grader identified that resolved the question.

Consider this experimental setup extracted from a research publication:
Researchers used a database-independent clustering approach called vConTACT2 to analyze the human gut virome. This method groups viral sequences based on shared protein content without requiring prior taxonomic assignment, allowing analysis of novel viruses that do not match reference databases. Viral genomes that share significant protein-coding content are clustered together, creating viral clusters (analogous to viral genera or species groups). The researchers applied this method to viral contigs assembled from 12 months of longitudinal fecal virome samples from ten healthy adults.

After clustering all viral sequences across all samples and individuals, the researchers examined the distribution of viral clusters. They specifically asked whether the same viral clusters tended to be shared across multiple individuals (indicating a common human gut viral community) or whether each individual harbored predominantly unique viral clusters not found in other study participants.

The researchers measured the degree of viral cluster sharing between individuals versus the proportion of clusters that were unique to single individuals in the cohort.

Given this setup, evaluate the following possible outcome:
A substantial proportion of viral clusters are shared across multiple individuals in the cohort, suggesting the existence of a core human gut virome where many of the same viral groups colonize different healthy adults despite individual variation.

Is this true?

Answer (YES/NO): NO